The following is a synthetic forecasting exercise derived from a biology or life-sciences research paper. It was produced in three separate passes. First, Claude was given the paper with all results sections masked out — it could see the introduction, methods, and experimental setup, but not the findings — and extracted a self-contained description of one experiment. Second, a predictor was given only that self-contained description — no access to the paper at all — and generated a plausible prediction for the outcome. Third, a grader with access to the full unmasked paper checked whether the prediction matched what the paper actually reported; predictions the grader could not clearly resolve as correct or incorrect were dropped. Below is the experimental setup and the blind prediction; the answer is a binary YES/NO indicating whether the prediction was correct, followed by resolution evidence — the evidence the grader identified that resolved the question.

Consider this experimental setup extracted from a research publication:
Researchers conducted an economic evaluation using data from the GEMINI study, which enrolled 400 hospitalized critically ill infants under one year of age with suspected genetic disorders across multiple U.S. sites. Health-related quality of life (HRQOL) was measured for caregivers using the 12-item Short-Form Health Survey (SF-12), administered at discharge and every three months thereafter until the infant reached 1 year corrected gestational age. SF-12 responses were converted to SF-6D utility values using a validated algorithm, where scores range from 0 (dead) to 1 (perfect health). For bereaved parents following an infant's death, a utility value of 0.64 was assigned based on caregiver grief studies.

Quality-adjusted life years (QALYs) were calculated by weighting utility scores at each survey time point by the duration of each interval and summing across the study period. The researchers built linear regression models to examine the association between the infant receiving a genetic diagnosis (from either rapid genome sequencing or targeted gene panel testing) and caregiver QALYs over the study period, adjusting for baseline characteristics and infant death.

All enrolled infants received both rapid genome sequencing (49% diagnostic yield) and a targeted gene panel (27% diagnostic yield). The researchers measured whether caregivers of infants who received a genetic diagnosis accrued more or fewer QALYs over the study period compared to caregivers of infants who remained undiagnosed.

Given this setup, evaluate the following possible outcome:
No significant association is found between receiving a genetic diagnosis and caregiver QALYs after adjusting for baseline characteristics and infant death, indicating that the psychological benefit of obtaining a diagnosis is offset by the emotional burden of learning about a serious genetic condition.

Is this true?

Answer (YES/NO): YES